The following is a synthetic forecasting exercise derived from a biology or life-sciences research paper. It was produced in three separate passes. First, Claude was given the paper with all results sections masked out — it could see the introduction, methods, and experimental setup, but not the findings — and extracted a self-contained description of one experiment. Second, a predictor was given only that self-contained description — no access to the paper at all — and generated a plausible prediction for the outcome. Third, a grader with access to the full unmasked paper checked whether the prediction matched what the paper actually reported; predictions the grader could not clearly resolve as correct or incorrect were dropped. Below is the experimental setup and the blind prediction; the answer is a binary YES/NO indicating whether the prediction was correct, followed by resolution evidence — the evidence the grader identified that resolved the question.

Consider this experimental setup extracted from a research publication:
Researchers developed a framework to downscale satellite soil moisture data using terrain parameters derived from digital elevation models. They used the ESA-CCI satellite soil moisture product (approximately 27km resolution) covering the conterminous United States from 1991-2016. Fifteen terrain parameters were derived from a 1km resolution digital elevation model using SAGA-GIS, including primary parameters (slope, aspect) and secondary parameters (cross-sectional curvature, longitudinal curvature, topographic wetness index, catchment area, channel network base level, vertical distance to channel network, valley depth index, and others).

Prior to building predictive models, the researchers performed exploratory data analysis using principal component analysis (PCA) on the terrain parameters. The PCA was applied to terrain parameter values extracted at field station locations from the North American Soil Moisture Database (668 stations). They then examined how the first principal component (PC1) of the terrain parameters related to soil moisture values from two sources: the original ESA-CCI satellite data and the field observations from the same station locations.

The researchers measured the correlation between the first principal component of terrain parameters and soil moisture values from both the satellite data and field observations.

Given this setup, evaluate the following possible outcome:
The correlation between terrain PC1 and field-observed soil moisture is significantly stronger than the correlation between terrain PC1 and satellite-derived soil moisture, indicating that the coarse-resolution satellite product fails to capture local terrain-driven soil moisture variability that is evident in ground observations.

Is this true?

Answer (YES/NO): NO